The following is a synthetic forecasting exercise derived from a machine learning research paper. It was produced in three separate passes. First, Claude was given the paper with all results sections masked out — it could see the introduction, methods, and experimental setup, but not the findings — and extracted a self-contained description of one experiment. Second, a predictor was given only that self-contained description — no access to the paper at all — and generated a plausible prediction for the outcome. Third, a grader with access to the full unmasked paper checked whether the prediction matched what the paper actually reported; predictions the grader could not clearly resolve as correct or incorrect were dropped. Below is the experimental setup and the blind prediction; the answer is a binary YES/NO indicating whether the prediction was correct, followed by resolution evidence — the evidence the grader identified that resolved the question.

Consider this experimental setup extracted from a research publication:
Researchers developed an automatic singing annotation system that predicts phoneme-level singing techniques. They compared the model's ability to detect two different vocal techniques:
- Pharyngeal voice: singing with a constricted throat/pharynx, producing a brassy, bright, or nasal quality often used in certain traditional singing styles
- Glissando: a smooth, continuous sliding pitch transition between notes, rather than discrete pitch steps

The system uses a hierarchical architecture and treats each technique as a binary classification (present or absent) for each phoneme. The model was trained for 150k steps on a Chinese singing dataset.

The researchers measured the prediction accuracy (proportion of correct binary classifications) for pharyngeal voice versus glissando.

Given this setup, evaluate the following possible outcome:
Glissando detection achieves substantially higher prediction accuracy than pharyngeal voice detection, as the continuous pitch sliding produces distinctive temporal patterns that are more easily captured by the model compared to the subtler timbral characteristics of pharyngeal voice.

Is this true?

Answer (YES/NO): NO